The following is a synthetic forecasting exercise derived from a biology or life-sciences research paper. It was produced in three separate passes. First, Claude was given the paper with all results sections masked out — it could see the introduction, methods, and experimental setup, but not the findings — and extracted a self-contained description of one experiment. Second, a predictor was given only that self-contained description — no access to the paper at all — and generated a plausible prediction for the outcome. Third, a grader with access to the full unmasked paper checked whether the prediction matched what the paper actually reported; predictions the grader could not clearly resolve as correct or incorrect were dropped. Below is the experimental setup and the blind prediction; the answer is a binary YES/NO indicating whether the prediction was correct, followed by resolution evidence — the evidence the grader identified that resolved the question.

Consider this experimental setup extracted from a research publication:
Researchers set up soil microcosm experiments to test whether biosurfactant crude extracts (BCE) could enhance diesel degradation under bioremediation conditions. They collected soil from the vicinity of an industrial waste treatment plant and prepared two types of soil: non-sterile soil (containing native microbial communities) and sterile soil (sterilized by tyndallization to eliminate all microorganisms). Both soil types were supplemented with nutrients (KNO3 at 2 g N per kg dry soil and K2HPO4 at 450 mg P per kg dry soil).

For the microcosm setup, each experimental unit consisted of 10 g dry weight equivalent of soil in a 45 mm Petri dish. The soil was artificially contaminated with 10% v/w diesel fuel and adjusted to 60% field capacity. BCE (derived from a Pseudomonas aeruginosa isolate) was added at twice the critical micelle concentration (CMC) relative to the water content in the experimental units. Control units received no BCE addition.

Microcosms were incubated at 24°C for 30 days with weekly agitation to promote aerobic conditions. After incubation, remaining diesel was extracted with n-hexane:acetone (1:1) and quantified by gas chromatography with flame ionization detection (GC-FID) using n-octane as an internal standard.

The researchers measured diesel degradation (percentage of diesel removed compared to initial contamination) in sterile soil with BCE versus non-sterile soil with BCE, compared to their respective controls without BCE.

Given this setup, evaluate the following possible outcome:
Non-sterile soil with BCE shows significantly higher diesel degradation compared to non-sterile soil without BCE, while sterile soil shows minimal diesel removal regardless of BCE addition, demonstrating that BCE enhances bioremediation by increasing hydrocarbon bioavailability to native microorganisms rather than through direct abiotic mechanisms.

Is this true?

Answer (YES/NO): YES